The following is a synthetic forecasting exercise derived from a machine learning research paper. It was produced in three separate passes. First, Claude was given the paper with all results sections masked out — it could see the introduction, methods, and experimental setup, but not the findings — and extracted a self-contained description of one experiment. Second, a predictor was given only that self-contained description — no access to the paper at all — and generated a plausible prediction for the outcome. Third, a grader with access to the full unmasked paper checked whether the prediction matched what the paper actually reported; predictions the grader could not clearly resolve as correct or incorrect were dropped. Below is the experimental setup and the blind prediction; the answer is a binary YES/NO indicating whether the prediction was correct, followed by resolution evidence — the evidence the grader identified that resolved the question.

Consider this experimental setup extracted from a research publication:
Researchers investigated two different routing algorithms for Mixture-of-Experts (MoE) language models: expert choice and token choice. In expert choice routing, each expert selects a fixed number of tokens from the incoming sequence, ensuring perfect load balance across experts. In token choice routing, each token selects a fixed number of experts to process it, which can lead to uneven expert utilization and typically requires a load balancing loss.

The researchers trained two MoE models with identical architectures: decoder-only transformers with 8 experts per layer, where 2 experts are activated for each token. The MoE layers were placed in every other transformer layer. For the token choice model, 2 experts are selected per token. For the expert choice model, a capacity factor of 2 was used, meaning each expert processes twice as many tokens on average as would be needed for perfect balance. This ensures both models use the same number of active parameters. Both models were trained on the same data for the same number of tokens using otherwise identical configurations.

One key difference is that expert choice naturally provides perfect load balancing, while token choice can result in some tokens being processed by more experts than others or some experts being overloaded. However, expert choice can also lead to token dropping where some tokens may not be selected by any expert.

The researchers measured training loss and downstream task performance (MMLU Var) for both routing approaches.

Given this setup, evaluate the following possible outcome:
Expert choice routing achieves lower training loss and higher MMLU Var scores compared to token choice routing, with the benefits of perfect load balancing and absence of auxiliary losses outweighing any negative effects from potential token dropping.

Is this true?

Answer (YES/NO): NO